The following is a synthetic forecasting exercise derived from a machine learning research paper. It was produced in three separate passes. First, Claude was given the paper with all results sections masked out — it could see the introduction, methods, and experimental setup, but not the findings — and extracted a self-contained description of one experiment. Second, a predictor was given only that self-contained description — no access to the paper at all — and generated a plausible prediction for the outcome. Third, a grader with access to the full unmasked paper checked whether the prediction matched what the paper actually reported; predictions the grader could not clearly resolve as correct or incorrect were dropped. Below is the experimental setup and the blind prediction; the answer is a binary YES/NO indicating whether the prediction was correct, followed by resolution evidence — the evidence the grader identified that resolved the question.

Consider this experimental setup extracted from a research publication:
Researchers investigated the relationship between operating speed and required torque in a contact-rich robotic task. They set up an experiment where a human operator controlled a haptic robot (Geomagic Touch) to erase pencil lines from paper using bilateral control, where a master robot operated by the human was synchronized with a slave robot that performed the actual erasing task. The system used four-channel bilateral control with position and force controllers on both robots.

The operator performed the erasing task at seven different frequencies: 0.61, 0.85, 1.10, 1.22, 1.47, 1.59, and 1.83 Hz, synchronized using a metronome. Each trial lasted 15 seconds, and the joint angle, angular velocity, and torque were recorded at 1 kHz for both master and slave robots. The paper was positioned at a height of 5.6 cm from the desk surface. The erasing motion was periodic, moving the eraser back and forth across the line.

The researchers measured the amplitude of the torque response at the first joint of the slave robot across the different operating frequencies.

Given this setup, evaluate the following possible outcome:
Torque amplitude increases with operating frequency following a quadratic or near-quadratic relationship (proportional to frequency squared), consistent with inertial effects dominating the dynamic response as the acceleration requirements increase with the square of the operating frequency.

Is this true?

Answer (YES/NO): NO